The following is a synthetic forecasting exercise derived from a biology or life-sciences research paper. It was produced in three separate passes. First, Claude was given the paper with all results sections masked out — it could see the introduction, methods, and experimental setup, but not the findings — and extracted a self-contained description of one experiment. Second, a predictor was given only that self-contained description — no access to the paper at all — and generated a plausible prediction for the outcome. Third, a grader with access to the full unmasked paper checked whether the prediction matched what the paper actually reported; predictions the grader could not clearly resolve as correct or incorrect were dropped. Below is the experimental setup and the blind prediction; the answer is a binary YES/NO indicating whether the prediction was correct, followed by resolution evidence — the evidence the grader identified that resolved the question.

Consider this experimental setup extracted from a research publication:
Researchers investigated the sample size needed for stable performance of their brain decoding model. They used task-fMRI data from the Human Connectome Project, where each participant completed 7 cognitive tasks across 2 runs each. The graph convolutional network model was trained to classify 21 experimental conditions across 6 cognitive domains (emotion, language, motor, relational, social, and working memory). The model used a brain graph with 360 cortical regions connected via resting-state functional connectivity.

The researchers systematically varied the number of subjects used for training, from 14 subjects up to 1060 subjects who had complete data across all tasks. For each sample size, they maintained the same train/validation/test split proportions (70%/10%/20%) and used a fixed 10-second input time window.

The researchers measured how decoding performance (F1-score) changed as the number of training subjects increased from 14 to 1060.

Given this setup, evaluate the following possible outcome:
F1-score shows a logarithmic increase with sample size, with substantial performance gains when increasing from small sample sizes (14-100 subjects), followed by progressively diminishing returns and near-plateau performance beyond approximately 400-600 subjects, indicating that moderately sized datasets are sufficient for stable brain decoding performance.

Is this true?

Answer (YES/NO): NO